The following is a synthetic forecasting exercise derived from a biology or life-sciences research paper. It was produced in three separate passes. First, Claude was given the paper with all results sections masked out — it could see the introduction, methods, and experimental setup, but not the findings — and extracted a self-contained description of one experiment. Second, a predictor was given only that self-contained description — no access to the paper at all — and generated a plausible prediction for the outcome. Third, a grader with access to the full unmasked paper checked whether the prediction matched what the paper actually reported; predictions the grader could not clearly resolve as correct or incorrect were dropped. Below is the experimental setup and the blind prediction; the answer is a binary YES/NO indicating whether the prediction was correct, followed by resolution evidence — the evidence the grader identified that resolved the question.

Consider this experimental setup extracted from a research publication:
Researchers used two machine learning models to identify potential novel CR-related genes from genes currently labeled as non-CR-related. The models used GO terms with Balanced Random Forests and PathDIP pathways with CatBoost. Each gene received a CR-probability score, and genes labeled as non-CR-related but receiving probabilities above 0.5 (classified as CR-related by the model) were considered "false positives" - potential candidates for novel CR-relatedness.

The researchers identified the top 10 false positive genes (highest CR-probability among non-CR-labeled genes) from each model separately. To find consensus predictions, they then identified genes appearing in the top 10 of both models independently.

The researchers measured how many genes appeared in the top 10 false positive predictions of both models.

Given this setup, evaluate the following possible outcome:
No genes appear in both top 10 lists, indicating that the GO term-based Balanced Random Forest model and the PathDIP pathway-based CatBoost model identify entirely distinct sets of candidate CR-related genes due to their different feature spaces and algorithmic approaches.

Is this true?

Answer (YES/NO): NO